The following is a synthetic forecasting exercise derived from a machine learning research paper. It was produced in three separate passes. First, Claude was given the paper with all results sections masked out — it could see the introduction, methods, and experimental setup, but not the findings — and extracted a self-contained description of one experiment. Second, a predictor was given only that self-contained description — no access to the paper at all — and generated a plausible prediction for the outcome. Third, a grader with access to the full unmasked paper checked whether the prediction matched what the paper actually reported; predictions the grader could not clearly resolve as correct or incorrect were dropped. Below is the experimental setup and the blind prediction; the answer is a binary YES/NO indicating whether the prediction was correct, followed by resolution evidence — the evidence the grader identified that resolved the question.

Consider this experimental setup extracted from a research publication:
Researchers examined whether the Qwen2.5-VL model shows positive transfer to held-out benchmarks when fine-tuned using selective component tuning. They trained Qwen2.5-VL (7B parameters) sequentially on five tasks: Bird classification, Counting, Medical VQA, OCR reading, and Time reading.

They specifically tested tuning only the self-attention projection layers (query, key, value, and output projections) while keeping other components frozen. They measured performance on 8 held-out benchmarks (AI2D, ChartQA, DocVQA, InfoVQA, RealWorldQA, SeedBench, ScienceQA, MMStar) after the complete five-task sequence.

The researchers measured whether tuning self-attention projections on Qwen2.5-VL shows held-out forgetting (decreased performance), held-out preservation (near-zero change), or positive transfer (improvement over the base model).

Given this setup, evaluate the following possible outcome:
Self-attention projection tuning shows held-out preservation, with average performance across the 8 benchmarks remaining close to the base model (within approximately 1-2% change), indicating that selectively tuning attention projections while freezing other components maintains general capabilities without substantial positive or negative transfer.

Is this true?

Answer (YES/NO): NO